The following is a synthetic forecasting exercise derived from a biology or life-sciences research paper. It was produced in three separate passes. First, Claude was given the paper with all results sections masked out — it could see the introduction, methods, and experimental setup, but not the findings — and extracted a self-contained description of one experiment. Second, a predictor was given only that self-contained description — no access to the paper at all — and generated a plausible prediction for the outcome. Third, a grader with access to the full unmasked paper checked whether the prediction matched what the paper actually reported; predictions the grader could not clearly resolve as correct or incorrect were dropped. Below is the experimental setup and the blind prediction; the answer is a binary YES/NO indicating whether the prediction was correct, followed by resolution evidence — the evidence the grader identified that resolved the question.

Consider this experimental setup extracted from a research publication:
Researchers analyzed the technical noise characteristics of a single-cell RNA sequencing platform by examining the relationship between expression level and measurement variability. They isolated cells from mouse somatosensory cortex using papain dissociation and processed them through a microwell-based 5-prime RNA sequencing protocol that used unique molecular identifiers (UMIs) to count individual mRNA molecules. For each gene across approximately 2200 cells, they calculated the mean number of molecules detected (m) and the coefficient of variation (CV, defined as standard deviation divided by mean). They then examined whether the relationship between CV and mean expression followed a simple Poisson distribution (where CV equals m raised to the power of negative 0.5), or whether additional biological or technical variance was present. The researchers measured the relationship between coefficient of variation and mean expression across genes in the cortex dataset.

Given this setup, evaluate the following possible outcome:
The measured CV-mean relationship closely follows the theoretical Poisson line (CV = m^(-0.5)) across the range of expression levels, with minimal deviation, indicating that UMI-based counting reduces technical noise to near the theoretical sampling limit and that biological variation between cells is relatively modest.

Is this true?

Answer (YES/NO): NO